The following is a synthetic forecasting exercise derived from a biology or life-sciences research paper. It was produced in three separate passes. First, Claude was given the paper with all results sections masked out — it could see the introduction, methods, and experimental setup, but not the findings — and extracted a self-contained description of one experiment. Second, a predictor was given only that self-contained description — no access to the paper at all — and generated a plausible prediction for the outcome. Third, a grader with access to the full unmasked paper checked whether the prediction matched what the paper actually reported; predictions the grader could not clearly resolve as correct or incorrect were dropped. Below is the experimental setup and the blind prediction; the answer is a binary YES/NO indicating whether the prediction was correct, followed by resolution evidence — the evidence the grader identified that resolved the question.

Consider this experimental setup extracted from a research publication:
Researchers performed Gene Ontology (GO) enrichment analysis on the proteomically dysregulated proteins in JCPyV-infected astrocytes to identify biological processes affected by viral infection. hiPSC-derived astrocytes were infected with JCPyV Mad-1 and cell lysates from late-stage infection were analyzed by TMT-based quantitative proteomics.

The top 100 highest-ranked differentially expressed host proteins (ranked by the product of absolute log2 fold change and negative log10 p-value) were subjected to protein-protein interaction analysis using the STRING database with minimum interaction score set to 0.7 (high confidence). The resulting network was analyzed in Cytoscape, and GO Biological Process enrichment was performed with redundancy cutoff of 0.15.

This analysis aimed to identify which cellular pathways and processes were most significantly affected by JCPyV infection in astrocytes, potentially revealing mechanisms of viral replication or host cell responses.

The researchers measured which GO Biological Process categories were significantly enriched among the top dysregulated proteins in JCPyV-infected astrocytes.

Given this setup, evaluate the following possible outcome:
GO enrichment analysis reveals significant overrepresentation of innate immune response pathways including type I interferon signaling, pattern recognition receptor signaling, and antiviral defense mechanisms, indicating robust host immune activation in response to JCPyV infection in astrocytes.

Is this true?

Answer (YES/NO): NO